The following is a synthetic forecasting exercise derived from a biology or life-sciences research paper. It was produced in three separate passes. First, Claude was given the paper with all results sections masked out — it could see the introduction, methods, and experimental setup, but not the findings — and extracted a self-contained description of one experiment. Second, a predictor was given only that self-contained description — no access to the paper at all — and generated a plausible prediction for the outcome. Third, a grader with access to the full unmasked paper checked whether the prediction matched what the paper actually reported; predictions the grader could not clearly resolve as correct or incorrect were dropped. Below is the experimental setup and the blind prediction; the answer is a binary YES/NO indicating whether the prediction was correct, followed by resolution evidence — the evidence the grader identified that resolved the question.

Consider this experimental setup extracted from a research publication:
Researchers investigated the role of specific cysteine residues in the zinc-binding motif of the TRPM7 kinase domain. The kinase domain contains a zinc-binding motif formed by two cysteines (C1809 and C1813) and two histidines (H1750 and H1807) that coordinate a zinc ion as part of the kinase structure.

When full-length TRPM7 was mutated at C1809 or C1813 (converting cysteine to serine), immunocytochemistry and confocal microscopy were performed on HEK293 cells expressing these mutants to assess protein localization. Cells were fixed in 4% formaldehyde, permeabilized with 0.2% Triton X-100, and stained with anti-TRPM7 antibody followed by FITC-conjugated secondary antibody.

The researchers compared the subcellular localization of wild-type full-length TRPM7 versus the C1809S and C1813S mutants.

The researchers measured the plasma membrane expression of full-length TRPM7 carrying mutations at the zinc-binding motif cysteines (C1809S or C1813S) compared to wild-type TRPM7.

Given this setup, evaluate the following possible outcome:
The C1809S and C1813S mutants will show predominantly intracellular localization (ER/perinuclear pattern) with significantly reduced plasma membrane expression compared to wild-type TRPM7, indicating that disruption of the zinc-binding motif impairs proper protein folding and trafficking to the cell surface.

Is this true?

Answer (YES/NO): YES